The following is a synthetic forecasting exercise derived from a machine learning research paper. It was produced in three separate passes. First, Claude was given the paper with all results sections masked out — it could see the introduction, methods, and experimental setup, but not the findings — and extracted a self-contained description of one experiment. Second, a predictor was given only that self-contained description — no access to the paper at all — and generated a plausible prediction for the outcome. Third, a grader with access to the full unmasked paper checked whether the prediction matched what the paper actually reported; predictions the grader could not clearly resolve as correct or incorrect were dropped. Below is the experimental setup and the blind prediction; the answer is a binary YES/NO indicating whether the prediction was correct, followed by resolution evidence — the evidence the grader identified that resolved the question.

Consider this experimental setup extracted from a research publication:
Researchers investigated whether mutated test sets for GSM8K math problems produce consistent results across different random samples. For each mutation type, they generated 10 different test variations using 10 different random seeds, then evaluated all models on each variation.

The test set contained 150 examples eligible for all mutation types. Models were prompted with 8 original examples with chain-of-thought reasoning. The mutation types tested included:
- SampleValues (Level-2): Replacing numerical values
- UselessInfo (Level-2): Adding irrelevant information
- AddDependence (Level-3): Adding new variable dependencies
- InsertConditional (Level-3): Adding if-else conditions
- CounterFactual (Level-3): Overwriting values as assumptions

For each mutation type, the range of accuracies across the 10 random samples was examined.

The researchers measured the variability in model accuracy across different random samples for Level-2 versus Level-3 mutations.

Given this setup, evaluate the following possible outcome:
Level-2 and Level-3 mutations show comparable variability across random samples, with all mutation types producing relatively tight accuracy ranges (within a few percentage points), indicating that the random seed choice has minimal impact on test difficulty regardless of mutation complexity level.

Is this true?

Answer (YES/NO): NO